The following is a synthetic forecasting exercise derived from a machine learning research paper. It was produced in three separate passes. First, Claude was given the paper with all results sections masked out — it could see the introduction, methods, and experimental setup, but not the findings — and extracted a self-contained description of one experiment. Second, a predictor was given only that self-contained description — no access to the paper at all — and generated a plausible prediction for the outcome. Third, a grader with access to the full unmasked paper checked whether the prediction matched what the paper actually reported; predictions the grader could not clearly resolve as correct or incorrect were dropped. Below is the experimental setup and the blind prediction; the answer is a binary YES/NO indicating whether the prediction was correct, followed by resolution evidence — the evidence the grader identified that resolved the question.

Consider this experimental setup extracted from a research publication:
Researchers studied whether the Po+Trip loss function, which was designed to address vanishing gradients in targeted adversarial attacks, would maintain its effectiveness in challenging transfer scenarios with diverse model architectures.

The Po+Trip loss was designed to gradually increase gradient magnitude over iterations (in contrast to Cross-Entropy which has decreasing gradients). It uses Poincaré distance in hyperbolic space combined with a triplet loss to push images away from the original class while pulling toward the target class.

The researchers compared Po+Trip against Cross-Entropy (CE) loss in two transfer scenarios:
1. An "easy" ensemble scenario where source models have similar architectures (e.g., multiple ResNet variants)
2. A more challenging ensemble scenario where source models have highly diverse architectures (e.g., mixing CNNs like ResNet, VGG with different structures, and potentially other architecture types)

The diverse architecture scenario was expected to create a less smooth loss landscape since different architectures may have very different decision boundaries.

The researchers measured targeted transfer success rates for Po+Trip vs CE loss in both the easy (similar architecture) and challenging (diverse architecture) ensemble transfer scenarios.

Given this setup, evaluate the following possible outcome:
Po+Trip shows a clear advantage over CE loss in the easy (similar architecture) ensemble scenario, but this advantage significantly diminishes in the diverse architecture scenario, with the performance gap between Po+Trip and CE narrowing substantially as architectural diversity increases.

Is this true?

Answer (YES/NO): NO